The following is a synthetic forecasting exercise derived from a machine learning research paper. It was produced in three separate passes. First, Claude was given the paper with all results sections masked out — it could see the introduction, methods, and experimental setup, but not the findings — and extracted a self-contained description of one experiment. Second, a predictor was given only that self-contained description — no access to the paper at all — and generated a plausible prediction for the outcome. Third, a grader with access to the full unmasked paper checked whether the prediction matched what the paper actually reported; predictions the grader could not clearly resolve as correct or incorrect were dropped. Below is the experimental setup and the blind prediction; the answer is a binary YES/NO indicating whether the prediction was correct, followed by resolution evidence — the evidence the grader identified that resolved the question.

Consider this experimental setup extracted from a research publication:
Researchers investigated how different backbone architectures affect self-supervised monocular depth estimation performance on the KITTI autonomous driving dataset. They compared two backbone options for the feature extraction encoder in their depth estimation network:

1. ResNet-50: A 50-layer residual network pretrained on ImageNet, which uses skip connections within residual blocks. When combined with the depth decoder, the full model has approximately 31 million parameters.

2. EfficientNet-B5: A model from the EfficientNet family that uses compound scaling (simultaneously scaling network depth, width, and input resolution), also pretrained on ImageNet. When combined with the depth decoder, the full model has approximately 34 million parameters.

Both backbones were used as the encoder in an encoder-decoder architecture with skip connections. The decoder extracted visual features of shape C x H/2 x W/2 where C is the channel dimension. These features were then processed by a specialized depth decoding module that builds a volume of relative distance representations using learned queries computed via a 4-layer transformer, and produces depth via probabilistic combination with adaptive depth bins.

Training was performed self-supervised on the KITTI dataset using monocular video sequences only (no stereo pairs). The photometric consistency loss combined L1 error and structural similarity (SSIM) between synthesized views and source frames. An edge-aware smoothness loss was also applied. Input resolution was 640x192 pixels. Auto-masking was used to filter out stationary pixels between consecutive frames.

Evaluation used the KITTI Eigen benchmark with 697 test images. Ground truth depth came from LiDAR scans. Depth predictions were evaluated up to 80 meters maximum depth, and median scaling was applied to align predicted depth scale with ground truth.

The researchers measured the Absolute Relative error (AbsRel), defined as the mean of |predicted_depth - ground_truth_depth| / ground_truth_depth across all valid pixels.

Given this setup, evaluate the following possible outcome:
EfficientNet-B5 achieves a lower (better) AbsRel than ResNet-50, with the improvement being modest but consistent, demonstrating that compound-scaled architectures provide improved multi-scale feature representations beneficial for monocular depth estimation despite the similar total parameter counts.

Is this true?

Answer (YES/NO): NO